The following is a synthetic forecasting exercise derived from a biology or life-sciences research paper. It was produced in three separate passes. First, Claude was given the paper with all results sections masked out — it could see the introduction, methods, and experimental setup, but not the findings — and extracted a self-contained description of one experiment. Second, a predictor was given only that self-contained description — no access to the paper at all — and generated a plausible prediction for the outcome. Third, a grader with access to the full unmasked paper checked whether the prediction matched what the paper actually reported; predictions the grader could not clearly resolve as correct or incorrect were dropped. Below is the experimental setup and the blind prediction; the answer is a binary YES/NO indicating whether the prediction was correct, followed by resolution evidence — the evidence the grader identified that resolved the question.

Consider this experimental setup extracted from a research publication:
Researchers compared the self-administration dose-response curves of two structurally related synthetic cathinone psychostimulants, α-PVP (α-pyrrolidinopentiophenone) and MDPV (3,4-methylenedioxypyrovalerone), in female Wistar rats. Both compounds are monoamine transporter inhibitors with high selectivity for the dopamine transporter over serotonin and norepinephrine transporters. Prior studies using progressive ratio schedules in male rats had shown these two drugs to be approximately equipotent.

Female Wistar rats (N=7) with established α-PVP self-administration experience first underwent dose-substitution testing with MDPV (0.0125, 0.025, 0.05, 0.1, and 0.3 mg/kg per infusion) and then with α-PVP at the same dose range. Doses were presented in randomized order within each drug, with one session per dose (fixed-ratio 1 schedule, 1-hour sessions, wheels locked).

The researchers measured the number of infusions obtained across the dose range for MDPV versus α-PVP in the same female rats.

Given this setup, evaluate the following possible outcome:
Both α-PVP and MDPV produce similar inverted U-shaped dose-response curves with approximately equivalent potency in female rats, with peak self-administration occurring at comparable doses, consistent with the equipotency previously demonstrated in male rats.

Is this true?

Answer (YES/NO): NO